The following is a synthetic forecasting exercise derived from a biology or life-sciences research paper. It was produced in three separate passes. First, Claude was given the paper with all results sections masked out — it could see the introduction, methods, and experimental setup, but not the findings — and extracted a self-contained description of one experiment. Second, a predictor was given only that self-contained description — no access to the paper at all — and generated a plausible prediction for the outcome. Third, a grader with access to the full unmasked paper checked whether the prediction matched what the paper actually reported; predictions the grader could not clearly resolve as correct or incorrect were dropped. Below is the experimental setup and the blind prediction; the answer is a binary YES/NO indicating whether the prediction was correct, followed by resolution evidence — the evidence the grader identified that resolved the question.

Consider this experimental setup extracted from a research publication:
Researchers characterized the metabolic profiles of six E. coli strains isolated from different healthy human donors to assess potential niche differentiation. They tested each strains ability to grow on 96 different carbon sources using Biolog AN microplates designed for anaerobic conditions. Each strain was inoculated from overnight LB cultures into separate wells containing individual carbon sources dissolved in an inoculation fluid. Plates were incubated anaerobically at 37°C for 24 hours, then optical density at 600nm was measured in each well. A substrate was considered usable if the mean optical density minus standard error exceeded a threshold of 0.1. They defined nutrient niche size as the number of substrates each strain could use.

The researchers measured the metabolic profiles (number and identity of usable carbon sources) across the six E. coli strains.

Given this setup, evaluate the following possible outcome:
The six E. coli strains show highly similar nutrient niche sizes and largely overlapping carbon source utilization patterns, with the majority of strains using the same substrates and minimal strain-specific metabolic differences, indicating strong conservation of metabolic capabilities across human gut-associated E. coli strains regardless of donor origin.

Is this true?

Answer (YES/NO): NO